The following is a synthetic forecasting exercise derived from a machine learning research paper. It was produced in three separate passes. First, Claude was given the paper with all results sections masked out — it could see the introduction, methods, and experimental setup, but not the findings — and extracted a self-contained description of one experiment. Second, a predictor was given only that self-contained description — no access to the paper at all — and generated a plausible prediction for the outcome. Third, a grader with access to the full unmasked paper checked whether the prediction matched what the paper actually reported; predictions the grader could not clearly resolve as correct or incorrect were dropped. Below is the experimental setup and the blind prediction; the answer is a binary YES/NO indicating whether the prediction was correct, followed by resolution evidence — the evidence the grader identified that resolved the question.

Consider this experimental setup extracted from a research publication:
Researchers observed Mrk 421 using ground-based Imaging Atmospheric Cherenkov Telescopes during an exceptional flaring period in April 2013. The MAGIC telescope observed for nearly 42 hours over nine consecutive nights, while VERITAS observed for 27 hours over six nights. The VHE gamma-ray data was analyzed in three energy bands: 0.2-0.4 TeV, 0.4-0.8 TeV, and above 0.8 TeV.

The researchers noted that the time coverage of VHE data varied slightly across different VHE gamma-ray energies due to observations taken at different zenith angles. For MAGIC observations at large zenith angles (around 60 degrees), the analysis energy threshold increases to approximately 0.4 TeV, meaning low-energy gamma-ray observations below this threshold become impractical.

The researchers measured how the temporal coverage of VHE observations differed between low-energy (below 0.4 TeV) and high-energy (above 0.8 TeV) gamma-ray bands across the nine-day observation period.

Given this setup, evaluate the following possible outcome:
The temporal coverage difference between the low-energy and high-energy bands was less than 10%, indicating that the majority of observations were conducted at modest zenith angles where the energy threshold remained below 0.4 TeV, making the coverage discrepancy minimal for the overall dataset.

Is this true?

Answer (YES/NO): YES